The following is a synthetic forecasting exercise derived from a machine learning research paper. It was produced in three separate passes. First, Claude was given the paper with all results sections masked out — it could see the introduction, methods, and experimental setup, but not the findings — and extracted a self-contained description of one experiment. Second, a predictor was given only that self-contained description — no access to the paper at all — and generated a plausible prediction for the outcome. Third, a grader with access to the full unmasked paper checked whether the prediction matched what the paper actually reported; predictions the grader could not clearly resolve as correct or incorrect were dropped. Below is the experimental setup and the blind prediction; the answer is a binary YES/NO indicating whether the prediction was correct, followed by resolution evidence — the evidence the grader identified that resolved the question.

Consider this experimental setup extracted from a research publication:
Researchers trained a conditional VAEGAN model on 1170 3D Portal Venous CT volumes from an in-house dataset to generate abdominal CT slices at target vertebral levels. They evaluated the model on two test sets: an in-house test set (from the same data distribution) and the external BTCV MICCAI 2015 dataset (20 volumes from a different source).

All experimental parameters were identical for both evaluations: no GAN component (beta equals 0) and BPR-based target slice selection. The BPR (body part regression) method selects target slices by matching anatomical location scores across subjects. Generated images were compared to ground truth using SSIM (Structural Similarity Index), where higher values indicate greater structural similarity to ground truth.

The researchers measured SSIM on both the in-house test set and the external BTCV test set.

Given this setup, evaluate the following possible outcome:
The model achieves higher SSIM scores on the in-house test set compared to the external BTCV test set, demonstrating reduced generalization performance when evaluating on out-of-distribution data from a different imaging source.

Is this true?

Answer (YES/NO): YES